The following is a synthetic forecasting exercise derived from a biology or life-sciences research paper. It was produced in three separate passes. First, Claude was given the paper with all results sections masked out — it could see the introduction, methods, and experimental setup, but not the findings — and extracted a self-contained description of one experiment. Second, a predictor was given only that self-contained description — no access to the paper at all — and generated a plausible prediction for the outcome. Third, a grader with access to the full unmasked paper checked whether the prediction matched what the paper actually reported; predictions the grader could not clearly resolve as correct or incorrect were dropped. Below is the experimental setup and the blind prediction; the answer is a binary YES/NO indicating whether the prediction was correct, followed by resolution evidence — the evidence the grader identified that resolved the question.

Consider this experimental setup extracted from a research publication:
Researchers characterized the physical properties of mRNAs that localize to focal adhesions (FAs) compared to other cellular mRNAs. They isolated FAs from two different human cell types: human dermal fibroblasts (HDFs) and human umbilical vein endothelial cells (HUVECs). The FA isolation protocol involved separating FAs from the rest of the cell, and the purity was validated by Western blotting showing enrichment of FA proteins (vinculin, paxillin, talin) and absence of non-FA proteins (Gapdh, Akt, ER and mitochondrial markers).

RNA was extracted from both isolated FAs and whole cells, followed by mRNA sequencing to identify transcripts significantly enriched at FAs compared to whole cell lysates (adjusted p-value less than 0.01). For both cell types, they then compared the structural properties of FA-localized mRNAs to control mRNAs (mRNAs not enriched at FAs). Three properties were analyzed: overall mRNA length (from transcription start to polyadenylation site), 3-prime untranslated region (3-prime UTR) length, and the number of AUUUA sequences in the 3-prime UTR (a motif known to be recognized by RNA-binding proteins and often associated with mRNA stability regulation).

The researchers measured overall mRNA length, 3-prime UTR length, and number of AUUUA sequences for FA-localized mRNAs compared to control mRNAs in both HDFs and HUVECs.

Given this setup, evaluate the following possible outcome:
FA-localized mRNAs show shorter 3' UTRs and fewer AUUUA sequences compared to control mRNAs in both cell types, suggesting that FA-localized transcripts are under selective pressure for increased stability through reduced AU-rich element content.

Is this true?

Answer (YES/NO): NO